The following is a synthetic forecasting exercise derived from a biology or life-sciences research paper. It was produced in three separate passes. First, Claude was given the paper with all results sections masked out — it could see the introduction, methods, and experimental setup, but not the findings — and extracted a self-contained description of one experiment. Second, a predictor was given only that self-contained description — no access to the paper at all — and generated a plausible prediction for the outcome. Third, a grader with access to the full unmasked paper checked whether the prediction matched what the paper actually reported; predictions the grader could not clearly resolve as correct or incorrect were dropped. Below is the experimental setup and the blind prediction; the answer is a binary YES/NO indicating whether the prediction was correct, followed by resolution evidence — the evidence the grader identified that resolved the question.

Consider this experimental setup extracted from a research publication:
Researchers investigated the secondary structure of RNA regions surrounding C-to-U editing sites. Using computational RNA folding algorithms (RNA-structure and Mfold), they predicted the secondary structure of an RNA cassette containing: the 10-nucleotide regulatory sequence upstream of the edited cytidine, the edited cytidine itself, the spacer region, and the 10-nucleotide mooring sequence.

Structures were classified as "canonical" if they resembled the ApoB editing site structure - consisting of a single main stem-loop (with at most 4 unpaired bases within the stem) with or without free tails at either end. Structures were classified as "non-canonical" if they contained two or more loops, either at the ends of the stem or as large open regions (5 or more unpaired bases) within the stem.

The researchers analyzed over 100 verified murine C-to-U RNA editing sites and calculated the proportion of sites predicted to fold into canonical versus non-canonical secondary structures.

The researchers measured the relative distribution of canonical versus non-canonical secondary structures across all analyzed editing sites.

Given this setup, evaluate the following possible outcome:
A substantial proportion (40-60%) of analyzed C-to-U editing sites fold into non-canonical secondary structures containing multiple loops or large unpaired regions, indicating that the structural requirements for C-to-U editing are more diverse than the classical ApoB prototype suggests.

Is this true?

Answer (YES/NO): NO